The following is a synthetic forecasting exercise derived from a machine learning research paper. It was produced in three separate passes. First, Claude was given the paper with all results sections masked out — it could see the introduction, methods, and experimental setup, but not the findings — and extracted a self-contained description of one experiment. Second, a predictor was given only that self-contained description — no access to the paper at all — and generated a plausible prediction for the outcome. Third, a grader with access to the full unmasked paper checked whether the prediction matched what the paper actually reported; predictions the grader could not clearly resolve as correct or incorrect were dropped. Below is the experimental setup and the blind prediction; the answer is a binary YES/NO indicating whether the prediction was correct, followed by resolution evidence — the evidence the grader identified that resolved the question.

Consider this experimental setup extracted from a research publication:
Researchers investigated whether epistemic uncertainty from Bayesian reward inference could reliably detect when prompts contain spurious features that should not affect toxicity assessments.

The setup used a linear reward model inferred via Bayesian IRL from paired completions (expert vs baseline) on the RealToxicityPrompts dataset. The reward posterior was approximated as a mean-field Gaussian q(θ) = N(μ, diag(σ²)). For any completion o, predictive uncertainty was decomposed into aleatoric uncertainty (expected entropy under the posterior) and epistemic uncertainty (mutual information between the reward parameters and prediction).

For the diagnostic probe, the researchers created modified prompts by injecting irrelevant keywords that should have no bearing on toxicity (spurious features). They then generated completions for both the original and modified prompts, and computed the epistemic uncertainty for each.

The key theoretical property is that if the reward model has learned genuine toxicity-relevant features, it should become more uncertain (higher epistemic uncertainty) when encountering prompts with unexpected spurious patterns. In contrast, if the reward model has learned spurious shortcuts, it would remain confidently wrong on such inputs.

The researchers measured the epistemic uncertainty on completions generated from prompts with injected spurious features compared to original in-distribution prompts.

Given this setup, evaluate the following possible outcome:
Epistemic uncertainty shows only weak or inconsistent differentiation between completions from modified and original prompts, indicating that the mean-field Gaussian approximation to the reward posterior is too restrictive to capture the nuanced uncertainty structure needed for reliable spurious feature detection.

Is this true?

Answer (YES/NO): NO